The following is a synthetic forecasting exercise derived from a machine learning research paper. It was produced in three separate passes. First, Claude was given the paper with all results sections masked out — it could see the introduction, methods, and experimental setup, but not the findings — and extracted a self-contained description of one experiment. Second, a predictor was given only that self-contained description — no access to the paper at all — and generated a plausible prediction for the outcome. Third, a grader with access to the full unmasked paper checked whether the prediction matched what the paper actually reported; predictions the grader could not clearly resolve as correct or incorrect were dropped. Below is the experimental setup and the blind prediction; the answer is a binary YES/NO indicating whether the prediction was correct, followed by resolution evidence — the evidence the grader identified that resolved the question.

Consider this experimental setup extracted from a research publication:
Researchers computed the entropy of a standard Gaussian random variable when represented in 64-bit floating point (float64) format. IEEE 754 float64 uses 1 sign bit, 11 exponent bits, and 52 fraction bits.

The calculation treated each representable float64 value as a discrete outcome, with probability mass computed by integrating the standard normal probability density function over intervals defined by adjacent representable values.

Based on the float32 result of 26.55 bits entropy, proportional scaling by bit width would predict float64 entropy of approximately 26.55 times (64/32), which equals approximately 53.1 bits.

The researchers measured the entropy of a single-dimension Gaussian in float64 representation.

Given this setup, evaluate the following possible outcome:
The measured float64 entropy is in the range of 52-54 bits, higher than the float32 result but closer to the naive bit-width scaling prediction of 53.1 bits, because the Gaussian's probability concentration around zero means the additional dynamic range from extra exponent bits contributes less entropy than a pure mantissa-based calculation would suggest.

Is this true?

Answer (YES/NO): NO